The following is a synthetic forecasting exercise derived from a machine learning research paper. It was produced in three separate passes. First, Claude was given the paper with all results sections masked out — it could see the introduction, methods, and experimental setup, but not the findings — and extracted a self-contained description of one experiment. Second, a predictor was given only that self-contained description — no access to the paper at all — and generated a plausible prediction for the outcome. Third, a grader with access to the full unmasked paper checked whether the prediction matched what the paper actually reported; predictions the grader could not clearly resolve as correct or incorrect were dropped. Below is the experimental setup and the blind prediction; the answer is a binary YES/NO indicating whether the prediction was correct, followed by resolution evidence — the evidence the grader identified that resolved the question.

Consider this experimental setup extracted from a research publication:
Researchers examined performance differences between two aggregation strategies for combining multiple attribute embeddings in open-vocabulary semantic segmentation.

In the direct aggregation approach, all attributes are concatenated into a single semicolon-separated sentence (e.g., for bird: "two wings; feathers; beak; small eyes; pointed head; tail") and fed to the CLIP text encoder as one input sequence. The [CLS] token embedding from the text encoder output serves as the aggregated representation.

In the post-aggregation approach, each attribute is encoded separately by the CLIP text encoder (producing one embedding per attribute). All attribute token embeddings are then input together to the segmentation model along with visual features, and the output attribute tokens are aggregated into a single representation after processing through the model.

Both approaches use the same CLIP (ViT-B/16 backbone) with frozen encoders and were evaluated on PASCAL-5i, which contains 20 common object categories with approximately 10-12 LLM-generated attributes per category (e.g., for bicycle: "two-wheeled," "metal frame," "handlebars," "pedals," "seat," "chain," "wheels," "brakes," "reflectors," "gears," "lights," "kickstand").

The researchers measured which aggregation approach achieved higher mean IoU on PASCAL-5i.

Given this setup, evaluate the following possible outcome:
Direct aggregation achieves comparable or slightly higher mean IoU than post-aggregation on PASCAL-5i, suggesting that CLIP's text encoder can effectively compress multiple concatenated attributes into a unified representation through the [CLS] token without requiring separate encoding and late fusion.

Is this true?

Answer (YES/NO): NO